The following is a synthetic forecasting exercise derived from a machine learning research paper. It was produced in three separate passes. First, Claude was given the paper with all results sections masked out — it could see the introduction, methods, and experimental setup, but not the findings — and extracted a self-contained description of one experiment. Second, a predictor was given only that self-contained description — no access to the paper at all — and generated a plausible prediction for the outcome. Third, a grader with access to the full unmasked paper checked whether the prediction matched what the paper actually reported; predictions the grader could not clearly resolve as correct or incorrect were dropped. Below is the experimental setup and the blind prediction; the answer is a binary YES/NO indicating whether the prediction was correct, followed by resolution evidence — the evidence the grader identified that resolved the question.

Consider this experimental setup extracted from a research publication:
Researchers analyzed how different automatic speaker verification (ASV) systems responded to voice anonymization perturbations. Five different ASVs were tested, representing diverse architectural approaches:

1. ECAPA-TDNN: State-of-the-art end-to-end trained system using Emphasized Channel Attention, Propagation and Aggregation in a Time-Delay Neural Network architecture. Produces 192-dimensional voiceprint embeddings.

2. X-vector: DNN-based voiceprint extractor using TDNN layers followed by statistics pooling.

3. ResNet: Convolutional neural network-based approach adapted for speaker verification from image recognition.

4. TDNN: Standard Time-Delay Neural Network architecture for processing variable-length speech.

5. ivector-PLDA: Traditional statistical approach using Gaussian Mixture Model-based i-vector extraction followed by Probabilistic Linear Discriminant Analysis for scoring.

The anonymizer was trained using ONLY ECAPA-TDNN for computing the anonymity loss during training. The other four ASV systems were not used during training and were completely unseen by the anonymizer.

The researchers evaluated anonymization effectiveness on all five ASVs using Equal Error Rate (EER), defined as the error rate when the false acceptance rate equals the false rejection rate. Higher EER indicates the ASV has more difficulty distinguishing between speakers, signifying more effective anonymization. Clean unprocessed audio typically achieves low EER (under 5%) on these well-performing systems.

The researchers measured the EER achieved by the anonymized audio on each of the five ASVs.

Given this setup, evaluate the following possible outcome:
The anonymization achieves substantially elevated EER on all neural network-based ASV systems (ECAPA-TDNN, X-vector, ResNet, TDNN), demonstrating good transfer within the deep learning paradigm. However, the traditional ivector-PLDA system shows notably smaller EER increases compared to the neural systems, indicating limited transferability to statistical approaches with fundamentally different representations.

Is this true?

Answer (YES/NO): NO